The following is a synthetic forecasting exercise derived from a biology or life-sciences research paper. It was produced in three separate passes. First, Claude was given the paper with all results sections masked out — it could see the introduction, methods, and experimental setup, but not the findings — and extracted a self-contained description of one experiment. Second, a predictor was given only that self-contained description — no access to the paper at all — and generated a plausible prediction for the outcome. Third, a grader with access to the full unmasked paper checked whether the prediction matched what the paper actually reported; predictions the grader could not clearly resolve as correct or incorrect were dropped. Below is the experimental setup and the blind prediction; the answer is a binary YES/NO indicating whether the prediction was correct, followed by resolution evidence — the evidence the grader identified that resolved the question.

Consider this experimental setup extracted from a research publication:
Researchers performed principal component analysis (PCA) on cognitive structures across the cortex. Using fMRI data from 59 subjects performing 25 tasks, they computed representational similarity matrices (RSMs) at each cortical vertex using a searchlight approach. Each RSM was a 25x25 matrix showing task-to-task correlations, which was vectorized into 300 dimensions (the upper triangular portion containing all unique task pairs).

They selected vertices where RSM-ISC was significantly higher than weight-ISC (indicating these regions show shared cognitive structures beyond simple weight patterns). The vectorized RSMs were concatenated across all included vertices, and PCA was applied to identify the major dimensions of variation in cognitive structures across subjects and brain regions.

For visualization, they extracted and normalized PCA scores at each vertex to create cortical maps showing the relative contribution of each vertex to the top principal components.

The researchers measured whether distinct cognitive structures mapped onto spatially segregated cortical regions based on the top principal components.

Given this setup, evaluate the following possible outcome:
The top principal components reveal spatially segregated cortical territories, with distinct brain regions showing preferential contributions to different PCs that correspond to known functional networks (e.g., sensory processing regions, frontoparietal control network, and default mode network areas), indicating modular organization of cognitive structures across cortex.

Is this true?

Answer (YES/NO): NO